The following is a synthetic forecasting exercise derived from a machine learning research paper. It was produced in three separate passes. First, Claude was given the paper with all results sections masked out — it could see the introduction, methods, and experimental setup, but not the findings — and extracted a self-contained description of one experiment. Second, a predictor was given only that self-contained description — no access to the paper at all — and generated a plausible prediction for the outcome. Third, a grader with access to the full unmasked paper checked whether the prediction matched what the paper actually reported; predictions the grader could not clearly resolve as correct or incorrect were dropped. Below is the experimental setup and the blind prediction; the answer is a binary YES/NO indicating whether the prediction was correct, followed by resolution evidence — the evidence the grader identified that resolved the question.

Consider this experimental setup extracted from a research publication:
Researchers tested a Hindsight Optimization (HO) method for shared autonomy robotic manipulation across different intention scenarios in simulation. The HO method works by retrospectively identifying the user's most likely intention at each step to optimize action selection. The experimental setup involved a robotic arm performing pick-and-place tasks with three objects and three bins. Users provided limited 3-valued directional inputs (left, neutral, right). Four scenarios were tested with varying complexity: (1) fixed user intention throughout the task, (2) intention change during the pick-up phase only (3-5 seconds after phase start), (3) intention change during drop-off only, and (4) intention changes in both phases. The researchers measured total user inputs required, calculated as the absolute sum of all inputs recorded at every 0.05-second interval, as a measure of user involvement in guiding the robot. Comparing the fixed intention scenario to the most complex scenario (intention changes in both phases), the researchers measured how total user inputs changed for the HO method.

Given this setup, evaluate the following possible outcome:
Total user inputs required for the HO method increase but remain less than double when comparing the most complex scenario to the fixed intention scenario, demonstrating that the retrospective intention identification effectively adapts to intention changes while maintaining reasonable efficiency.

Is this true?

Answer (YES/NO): NO